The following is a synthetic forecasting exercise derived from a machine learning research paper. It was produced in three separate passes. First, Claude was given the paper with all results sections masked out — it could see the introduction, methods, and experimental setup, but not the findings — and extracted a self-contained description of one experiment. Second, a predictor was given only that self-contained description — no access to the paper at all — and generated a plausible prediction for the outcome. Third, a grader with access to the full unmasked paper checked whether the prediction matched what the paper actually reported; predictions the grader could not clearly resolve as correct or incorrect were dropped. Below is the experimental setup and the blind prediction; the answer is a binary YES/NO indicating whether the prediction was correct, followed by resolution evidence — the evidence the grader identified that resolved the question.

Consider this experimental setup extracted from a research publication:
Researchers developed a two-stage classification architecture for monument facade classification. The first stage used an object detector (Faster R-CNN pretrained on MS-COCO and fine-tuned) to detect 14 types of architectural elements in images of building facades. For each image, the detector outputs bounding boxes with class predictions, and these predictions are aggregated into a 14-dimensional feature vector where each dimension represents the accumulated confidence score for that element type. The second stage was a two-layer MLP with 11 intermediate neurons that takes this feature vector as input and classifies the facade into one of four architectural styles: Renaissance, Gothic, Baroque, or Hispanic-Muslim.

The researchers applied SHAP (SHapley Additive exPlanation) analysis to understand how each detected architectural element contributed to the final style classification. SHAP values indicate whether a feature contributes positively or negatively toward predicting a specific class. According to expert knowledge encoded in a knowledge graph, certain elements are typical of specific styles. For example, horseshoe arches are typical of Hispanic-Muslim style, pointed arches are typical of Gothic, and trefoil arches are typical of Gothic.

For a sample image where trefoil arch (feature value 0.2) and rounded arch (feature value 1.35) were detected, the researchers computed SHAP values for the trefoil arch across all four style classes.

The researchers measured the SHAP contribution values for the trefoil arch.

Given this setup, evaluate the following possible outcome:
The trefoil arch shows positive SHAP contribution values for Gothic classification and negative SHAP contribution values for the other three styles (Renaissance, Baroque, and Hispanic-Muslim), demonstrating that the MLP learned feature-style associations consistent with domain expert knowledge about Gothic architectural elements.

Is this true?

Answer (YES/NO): NO